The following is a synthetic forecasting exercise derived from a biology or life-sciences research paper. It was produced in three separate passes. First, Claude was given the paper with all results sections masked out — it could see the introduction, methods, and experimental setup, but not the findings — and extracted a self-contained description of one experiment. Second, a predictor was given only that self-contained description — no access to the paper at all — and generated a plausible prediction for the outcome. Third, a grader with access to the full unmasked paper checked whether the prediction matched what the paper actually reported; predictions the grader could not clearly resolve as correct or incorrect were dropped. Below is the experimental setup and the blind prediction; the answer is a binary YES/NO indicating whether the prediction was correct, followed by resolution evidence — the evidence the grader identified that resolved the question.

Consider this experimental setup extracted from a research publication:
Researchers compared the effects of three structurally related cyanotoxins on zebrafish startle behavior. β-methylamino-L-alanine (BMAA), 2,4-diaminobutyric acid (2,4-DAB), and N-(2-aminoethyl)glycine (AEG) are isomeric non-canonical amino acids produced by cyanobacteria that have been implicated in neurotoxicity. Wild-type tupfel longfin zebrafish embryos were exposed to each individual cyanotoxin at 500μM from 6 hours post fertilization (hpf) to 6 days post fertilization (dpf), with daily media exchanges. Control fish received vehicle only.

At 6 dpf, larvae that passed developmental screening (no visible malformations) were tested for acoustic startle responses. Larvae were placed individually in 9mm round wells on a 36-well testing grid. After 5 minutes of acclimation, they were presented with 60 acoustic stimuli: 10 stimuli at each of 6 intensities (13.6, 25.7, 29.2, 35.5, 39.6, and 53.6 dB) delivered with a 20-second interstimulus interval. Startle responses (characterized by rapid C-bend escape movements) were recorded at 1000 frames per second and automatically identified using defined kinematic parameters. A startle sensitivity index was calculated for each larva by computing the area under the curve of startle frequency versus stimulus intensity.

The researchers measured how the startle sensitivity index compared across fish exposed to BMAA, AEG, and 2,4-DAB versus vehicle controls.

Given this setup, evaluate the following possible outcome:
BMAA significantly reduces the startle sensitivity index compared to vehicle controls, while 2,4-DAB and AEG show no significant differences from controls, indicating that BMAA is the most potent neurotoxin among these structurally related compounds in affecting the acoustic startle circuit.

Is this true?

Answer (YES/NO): NO